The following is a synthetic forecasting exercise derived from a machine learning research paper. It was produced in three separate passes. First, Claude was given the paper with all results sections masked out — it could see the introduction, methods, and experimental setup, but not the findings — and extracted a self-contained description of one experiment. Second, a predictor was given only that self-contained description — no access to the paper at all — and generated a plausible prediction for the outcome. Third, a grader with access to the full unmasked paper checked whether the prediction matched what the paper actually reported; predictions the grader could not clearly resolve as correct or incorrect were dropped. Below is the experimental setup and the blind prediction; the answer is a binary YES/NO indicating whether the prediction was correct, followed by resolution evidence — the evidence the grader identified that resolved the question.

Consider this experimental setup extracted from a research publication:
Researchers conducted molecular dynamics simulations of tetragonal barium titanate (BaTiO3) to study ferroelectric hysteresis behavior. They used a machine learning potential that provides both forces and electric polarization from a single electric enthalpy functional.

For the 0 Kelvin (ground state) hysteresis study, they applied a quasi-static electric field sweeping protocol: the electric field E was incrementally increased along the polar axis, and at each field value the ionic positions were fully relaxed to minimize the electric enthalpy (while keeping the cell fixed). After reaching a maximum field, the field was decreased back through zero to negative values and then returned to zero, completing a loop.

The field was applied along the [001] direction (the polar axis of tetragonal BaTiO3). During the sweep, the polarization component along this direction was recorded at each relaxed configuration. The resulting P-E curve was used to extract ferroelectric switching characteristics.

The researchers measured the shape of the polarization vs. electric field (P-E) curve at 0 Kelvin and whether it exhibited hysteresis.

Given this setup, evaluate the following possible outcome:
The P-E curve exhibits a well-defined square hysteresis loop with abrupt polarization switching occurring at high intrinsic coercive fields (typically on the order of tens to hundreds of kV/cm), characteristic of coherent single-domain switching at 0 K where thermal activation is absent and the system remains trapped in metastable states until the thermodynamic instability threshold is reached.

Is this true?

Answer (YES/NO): NO